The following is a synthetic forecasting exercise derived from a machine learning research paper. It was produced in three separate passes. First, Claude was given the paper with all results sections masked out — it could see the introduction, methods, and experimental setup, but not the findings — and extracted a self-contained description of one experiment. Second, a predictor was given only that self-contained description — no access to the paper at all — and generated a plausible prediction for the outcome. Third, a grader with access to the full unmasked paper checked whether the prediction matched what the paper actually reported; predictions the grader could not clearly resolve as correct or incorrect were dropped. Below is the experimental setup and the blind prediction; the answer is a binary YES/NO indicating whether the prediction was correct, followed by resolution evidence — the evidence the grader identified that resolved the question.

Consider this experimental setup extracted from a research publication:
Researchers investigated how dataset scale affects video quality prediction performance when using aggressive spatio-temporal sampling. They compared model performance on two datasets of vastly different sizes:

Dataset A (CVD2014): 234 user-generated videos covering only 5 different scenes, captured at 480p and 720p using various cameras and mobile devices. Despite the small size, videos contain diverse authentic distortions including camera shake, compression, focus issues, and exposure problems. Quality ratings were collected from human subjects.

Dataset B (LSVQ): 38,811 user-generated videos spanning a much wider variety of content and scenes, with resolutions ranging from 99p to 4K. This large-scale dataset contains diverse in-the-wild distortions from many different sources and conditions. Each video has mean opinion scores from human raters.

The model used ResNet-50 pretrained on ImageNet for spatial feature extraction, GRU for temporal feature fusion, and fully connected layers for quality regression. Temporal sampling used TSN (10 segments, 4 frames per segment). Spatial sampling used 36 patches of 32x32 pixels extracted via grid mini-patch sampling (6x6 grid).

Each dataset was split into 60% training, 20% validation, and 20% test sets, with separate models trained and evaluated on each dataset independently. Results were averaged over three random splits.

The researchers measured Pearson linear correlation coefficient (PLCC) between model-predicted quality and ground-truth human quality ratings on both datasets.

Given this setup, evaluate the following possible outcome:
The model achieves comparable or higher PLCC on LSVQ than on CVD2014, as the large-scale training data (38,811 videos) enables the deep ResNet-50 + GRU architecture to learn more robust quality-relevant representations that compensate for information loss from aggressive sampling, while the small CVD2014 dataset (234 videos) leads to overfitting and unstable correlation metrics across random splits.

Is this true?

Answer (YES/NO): NO